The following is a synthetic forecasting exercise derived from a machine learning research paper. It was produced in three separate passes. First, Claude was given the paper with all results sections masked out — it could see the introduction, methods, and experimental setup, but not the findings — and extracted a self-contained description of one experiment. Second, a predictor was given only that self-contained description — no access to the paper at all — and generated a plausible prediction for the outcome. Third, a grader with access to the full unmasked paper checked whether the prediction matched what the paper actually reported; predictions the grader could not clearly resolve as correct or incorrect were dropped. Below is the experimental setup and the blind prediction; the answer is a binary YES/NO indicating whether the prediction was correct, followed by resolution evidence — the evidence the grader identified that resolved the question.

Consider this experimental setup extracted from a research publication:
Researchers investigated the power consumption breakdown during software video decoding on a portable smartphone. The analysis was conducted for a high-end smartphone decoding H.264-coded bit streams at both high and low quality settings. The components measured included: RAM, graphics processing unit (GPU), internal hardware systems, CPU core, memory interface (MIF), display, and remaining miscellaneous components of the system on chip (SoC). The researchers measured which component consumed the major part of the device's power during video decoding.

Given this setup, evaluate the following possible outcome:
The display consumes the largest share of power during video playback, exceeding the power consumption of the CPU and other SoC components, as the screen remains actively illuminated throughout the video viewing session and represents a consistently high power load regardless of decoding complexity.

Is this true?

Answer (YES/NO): NO